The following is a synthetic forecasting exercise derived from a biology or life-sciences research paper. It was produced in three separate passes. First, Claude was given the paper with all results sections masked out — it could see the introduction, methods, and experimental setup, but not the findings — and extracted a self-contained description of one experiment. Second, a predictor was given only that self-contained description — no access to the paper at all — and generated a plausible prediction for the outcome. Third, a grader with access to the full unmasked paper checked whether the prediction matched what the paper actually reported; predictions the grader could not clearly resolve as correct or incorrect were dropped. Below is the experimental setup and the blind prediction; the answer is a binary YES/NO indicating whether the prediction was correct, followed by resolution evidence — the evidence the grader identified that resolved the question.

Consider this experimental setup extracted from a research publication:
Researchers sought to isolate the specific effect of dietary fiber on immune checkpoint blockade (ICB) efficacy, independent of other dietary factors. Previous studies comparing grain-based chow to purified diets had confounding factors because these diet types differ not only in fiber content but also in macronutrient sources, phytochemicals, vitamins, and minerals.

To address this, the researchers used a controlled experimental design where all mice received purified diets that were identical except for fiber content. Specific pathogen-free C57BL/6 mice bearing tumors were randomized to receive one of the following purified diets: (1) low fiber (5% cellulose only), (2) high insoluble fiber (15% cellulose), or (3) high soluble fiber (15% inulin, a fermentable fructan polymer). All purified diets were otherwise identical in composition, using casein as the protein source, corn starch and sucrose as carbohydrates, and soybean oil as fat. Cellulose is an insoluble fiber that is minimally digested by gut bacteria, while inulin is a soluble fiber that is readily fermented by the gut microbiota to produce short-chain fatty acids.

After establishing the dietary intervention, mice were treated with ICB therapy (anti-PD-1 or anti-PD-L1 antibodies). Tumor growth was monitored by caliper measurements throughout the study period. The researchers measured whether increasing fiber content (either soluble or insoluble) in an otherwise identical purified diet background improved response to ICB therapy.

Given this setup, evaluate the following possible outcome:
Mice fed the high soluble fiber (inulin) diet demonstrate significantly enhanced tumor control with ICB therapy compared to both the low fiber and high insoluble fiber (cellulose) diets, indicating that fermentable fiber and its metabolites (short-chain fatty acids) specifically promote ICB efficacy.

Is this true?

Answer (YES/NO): NO